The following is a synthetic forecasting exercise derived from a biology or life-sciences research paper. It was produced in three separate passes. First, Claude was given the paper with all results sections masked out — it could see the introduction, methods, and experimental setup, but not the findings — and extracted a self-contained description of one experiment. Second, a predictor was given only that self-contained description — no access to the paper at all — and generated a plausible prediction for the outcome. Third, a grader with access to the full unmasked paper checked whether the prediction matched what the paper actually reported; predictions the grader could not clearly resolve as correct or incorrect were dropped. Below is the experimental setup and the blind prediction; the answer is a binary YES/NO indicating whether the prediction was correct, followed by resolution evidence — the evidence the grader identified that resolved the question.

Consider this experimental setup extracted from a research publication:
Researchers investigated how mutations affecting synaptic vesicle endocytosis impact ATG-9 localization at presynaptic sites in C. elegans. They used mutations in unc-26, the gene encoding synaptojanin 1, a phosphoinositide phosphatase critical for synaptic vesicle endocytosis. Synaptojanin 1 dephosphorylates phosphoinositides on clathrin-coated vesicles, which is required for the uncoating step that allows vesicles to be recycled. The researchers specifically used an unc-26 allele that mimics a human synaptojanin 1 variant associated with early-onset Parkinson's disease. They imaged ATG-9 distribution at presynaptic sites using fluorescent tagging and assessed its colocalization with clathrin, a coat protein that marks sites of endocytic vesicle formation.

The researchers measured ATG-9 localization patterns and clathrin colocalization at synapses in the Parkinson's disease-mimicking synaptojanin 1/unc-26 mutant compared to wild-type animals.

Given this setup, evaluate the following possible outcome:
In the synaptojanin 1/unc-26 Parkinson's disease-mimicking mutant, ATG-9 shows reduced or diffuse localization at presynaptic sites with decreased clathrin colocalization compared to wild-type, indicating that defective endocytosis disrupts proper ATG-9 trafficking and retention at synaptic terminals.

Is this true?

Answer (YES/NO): NO